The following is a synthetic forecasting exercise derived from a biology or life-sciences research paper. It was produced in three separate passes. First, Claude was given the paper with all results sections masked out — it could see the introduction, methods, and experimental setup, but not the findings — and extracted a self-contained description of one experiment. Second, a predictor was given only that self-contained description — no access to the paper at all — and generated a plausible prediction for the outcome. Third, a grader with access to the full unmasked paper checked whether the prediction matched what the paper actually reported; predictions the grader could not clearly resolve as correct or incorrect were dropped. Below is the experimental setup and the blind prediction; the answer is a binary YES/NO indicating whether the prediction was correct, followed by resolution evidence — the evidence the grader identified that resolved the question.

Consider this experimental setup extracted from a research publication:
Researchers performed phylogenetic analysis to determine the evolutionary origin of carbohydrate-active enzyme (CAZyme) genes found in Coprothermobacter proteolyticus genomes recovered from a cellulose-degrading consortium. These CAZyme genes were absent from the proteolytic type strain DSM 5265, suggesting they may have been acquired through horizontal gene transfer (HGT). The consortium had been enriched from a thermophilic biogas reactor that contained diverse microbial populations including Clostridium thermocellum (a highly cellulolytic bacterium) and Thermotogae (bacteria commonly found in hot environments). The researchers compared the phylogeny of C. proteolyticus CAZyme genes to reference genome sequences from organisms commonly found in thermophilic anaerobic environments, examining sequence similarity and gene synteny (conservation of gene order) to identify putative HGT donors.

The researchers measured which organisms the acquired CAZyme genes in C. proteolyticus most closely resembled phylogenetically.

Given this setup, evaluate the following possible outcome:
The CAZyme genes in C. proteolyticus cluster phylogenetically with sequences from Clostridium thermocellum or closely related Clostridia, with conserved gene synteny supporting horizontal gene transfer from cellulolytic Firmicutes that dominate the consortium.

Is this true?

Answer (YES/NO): YES